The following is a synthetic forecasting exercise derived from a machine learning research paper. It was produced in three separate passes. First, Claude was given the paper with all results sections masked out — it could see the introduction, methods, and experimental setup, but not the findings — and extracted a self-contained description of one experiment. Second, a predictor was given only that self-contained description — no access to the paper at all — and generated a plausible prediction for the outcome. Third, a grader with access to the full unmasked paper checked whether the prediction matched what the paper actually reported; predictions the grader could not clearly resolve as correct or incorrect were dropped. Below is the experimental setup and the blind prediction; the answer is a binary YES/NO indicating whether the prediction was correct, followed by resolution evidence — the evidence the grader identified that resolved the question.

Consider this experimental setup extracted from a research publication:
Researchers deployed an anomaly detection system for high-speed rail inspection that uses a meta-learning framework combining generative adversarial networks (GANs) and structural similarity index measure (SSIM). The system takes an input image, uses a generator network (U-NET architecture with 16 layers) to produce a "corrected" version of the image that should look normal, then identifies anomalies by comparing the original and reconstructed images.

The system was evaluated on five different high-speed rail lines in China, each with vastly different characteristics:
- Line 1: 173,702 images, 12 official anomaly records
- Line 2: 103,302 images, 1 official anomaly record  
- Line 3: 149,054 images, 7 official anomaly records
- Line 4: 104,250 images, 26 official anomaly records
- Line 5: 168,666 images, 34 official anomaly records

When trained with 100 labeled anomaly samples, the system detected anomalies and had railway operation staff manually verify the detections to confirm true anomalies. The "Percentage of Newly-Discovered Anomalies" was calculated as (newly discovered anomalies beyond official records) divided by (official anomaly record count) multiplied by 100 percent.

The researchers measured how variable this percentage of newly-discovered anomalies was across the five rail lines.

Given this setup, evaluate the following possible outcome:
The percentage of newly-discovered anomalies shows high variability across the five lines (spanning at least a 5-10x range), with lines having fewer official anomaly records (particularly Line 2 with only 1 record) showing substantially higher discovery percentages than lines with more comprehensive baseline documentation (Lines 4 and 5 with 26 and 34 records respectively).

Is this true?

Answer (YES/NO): NO